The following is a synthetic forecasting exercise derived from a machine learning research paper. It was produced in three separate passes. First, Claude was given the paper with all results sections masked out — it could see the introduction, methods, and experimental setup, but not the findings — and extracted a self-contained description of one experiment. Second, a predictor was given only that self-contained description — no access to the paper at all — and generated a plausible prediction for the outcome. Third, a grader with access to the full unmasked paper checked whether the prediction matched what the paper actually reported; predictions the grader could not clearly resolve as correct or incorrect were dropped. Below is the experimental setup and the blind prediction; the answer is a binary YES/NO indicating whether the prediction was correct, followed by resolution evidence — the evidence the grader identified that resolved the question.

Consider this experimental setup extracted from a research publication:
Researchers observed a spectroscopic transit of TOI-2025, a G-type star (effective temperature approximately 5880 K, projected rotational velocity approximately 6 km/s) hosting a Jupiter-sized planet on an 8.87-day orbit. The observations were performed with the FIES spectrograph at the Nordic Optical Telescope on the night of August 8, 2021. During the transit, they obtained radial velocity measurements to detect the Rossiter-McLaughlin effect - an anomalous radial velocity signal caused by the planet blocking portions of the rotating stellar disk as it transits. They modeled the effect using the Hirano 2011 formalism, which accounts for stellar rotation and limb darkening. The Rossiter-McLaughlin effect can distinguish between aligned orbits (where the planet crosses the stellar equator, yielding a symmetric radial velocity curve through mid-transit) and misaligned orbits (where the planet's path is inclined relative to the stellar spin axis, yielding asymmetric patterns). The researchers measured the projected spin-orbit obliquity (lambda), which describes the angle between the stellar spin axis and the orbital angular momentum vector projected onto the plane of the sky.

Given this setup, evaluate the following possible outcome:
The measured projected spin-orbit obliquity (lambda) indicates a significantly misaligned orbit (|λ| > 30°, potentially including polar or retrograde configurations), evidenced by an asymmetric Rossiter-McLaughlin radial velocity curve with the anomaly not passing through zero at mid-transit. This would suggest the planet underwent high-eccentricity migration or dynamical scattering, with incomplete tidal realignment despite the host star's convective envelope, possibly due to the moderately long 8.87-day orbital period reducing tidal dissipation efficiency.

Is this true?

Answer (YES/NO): NO